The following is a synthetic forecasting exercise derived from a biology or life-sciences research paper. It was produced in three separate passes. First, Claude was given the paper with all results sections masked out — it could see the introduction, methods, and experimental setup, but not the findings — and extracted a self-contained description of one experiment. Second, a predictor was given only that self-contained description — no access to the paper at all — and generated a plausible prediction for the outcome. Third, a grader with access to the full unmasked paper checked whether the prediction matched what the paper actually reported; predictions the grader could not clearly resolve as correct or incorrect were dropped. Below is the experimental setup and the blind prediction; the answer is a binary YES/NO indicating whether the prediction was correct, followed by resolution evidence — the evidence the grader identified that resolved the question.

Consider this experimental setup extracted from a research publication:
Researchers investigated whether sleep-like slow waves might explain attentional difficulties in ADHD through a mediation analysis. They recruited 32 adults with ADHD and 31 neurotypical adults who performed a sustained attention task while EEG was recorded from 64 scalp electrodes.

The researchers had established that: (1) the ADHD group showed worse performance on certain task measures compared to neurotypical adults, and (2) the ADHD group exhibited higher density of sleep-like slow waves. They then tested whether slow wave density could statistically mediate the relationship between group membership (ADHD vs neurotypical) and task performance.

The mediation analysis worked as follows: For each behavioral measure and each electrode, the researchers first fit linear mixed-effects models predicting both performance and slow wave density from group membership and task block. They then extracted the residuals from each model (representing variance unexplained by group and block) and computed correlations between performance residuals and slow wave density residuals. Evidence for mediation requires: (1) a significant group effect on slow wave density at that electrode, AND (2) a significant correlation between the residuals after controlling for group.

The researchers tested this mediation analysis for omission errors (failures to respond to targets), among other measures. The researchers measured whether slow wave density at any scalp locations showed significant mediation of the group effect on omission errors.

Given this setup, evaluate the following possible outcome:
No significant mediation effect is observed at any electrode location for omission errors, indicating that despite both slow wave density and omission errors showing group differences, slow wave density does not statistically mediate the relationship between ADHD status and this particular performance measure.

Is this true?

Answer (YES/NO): NO